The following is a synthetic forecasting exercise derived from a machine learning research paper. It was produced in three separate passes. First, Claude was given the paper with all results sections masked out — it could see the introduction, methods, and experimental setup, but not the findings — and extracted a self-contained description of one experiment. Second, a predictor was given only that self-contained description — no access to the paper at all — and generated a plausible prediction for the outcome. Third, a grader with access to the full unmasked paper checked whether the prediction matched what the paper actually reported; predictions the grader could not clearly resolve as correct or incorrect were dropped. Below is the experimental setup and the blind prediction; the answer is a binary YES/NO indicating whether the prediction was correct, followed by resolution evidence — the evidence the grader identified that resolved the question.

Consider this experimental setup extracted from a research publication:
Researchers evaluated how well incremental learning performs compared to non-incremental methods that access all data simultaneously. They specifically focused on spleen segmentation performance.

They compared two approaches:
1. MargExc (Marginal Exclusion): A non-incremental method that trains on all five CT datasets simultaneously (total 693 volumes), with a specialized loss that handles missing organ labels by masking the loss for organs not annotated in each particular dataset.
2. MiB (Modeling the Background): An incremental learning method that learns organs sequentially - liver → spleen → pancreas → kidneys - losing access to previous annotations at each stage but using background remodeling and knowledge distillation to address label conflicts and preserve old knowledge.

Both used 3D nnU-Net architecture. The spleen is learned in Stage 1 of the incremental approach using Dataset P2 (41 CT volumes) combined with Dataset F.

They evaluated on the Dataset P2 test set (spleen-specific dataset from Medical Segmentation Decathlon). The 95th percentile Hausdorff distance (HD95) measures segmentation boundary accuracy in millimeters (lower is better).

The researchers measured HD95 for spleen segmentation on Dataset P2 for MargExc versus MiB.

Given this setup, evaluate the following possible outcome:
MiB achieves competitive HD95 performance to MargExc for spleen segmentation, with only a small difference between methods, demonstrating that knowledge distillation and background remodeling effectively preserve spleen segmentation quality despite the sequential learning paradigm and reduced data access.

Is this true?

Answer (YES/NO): NO